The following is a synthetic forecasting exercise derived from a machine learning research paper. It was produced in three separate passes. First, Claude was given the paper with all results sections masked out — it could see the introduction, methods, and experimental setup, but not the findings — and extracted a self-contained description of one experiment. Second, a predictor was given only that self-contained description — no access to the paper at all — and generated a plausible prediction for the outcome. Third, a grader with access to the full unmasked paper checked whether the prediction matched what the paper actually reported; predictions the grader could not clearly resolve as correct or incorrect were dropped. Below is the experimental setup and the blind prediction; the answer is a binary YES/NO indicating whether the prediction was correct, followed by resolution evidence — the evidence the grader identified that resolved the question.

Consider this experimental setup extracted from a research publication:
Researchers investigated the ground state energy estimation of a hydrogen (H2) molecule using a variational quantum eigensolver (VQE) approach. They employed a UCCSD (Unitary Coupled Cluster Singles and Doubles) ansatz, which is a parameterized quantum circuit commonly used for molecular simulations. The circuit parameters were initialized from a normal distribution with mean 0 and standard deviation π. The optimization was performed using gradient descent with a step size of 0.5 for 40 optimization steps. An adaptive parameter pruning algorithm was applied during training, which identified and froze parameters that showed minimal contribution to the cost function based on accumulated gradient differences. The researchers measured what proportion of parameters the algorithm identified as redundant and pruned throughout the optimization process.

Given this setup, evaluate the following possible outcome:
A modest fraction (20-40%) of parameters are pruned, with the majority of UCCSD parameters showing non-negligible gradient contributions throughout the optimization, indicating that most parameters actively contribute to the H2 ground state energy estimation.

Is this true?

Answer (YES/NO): YES